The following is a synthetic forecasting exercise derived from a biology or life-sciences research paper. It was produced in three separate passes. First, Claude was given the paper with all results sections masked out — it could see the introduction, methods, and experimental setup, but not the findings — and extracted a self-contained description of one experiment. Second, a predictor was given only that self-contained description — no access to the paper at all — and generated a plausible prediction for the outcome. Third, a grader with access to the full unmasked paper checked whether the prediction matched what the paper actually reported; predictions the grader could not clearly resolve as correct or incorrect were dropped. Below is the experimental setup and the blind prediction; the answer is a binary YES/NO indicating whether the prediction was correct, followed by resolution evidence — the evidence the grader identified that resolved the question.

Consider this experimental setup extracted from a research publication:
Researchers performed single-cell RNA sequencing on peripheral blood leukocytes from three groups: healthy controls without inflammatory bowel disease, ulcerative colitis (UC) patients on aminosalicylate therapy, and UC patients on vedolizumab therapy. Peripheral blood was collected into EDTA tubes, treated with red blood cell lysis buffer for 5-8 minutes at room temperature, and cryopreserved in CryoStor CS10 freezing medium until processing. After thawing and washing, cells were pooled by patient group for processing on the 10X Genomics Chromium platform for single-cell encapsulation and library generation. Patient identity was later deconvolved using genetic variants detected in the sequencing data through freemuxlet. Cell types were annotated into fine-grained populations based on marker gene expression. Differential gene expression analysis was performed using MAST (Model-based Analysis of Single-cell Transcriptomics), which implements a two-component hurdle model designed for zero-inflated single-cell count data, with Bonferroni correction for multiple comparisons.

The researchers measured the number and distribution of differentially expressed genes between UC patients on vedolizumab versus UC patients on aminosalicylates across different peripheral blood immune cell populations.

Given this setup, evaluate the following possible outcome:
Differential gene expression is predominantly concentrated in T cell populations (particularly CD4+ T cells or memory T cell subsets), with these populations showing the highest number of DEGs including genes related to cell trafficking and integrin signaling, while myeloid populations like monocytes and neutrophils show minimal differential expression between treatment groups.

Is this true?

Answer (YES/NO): NO